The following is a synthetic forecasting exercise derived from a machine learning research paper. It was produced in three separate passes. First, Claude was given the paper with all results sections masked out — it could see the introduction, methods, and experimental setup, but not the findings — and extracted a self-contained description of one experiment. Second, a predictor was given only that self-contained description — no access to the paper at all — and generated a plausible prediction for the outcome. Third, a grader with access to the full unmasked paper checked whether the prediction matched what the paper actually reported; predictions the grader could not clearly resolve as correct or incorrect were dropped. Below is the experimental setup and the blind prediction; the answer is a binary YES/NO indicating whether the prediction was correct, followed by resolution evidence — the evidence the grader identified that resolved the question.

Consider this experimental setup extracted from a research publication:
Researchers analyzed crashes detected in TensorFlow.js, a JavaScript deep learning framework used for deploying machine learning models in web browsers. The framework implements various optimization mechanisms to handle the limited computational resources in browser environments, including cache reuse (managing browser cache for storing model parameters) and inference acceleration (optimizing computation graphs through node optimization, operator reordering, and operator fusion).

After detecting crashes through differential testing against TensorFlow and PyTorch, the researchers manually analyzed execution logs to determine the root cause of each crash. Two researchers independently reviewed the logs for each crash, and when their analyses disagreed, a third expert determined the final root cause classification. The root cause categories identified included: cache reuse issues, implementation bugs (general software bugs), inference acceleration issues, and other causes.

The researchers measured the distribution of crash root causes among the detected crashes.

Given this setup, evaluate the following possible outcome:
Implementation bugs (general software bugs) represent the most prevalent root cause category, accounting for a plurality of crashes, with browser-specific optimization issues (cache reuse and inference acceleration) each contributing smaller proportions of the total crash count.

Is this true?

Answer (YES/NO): NO